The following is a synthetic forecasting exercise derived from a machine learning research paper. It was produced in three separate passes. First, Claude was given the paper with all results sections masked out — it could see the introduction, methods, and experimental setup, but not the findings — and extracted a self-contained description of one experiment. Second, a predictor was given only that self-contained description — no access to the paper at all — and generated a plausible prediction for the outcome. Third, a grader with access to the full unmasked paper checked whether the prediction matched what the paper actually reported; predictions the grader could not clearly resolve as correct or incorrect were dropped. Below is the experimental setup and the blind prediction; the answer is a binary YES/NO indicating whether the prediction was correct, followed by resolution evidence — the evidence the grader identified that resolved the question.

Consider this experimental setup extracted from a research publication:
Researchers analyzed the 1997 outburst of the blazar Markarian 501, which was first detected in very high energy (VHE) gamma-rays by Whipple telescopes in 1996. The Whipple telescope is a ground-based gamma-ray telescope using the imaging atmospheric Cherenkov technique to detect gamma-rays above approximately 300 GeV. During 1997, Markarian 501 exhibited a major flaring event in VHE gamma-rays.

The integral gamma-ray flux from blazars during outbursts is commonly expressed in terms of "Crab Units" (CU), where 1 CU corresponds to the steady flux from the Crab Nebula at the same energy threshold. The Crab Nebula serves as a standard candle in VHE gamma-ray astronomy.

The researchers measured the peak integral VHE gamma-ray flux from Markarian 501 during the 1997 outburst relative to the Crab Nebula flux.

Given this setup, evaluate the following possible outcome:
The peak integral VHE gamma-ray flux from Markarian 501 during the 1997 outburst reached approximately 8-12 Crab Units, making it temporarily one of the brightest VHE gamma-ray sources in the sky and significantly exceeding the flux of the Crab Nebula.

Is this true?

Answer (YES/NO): NO